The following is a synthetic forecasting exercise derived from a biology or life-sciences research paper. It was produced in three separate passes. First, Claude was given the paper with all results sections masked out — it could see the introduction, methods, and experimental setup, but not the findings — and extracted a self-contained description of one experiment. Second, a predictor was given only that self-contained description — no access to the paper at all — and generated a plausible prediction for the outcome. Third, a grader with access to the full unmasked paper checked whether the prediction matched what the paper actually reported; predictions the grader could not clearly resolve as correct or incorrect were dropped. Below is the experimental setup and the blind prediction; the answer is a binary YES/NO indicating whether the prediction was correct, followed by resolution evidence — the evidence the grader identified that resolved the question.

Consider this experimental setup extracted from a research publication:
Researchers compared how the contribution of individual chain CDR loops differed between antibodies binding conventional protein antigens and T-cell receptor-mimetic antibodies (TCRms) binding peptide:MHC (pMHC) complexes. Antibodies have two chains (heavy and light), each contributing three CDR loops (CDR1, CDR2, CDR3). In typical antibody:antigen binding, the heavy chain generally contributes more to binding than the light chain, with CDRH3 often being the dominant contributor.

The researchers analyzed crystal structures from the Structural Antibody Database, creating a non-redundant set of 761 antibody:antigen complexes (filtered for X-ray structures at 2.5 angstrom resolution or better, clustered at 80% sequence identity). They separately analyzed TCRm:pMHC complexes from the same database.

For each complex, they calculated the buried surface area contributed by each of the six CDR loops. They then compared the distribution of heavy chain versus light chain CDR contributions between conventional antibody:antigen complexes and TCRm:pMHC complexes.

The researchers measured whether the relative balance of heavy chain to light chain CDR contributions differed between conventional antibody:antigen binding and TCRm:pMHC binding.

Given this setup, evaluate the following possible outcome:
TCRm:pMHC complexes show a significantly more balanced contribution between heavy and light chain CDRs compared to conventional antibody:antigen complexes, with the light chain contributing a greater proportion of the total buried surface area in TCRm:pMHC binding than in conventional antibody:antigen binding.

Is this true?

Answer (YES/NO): NO